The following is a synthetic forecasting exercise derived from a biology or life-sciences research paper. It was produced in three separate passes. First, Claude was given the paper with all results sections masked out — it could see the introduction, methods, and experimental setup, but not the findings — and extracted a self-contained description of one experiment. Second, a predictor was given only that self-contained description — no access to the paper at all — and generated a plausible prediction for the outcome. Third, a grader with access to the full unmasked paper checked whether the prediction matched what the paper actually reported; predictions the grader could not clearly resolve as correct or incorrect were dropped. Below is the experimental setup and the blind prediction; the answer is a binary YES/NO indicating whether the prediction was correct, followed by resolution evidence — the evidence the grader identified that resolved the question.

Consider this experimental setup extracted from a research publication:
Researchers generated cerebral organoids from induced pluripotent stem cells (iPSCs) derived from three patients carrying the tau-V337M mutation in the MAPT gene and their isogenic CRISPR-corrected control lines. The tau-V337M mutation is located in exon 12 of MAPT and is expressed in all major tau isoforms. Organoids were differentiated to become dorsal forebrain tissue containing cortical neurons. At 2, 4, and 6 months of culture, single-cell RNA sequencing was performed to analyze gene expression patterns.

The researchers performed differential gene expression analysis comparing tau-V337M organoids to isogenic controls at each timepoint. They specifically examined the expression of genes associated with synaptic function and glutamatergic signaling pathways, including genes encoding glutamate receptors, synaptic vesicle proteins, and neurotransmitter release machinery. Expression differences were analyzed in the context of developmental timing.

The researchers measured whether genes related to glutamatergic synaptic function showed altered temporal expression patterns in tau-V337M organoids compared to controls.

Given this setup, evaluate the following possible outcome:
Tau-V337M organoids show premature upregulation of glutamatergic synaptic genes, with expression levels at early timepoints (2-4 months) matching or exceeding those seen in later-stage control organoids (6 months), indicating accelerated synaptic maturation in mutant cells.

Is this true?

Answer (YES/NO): YES